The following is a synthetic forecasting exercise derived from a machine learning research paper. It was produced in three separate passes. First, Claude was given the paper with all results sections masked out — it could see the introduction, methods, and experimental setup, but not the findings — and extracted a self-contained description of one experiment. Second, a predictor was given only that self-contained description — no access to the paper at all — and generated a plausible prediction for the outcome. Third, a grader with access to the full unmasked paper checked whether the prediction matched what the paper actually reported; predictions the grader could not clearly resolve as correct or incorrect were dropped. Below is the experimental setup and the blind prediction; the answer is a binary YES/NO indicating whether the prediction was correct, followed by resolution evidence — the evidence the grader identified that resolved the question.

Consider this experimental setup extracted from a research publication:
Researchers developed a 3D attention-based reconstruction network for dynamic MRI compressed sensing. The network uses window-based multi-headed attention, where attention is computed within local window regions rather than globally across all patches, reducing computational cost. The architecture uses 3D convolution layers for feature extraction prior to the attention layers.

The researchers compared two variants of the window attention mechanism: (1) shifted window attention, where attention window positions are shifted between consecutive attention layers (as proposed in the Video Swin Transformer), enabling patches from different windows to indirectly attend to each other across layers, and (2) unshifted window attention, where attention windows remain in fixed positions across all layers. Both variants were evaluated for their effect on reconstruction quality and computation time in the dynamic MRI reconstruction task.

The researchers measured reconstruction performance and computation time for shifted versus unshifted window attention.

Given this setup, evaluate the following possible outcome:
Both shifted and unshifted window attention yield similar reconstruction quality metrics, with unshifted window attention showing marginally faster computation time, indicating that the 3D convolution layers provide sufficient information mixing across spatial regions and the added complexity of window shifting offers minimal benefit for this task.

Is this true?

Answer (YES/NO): YES